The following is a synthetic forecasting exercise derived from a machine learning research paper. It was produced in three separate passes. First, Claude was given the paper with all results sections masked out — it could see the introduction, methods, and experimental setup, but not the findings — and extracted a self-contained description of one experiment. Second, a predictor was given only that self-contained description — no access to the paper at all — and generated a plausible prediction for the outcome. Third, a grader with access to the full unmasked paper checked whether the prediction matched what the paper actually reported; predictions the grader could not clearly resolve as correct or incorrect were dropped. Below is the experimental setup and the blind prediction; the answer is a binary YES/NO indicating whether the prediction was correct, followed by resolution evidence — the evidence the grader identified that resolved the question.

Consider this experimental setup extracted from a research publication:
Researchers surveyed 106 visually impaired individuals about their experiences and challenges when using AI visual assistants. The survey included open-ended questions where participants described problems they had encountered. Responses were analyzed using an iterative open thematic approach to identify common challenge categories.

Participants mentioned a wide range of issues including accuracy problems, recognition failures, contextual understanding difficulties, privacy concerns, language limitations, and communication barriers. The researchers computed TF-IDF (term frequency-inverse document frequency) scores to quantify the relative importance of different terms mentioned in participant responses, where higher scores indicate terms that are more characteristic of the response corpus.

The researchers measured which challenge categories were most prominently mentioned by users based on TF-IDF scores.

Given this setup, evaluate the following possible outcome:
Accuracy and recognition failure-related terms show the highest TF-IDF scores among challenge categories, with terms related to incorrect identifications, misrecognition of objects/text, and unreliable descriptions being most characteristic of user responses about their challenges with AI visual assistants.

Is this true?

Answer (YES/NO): YES